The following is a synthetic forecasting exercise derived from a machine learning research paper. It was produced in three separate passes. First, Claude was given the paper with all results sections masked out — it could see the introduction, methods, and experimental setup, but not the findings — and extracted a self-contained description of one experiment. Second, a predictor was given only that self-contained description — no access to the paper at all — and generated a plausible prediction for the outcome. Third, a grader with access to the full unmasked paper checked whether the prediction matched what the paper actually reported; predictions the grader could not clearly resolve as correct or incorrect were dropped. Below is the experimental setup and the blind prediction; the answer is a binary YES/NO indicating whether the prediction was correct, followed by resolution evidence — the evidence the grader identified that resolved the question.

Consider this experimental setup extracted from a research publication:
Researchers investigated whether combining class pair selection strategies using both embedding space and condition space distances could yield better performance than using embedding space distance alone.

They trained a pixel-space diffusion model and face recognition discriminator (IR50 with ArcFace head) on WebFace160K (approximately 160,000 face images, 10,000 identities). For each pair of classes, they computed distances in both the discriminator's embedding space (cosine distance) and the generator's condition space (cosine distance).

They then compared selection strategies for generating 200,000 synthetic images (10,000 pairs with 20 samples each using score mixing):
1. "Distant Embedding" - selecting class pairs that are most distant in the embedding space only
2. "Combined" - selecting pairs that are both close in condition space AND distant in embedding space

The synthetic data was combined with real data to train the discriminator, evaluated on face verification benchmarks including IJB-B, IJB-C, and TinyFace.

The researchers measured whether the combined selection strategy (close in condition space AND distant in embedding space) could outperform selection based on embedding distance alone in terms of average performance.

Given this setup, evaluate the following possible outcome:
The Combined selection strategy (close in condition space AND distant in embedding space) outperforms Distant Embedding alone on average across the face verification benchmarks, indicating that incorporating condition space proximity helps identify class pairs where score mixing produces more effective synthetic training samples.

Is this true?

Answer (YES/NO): NO